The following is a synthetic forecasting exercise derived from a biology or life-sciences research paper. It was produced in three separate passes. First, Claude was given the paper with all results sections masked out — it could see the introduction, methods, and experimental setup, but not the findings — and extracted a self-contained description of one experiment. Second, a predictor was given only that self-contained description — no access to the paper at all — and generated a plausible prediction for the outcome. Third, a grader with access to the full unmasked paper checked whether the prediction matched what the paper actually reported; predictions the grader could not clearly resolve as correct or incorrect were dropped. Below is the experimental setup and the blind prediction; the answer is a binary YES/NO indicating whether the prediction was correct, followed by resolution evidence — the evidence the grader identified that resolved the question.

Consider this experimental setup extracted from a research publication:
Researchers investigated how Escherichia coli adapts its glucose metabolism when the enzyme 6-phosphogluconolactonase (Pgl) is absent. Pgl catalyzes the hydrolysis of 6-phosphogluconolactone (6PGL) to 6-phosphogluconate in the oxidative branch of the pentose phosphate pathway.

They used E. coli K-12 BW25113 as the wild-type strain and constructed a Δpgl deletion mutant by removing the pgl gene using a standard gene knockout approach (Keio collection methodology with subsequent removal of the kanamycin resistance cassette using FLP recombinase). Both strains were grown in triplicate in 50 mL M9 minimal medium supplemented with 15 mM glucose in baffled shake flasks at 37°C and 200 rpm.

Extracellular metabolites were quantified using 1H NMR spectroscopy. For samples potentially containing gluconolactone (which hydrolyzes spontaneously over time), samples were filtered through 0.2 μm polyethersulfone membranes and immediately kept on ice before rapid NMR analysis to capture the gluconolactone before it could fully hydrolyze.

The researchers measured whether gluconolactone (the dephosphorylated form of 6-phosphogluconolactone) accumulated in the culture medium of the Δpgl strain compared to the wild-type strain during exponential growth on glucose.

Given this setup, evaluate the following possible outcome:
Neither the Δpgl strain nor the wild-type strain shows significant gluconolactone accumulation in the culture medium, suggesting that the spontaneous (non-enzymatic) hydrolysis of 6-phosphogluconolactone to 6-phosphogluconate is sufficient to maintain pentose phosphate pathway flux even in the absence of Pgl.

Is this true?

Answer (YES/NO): NO